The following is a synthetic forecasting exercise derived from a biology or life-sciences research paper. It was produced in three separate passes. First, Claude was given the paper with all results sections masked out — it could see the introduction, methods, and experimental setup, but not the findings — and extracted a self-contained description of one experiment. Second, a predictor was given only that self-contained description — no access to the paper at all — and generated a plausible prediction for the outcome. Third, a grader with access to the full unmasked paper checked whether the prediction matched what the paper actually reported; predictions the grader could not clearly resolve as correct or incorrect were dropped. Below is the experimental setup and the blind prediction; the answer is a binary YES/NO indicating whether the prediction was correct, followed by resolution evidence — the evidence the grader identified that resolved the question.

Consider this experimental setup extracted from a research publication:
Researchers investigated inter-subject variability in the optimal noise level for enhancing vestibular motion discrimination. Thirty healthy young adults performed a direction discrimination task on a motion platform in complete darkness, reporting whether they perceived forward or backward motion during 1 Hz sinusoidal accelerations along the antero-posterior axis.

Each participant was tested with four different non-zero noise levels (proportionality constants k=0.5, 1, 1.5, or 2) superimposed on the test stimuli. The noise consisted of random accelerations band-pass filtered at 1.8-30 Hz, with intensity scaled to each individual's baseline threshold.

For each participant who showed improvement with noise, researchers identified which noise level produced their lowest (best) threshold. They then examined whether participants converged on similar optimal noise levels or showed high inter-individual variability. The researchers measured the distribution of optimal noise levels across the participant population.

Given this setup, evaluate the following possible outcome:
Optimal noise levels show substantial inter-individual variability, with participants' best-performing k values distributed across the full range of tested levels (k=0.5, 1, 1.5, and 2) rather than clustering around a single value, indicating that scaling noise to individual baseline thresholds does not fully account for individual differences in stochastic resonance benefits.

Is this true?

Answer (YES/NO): YES